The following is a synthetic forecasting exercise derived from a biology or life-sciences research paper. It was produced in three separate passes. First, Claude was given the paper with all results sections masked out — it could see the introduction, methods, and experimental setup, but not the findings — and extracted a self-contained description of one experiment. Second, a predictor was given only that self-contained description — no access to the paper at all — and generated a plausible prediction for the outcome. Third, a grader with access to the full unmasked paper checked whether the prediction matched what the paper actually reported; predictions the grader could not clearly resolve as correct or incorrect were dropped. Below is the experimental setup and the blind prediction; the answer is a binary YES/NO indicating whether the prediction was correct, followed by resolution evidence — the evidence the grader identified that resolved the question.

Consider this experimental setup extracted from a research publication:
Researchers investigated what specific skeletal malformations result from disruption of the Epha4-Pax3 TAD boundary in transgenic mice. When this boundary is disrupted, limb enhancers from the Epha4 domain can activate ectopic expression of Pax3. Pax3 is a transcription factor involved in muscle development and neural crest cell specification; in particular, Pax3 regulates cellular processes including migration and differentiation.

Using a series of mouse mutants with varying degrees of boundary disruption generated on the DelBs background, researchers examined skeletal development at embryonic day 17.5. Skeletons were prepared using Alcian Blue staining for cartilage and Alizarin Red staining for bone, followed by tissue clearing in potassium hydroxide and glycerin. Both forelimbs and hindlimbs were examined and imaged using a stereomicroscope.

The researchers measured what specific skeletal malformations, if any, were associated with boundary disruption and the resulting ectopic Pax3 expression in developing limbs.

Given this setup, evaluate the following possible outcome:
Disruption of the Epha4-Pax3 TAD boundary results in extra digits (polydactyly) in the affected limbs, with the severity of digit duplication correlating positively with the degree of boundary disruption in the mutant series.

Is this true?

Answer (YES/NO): NO